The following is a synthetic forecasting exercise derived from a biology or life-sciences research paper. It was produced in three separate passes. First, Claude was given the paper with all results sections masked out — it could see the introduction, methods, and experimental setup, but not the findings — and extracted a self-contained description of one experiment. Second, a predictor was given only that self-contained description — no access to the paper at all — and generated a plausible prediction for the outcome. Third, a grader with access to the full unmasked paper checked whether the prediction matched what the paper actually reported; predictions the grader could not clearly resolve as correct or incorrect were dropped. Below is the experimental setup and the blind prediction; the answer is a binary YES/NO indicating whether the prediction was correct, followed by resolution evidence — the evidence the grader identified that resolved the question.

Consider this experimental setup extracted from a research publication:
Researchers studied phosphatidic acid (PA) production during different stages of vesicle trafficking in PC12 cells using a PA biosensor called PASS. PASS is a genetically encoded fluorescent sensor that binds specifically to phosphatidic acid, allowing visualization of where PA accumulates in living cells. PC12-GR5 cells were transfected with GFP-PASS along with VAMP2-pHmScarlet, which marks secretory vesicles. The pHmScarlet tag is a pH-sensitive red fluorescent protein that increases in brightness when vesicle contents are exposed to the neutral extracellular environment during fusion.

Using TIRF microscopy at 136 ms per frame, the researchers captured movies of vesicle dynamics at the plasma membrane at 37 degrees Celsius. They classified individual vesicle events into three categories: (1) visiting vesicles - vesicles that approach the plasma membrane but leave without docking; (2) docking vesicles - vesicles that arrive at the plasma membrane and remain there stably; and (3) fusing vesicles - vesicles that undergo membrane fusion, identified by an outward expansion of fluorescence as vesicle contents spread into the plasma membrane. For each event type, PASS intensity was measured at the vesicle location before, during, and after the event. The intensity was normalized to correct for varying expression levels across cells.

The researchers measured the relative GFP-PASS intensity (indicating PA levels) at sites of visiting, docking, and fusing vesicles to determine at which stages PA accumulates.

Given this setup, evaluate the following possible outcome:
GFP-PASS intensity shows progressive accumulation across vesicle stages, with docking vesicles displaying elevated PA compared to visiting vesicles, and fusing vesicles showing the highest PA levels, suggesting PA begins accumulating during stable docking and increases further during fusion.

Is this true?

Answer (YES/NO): YES